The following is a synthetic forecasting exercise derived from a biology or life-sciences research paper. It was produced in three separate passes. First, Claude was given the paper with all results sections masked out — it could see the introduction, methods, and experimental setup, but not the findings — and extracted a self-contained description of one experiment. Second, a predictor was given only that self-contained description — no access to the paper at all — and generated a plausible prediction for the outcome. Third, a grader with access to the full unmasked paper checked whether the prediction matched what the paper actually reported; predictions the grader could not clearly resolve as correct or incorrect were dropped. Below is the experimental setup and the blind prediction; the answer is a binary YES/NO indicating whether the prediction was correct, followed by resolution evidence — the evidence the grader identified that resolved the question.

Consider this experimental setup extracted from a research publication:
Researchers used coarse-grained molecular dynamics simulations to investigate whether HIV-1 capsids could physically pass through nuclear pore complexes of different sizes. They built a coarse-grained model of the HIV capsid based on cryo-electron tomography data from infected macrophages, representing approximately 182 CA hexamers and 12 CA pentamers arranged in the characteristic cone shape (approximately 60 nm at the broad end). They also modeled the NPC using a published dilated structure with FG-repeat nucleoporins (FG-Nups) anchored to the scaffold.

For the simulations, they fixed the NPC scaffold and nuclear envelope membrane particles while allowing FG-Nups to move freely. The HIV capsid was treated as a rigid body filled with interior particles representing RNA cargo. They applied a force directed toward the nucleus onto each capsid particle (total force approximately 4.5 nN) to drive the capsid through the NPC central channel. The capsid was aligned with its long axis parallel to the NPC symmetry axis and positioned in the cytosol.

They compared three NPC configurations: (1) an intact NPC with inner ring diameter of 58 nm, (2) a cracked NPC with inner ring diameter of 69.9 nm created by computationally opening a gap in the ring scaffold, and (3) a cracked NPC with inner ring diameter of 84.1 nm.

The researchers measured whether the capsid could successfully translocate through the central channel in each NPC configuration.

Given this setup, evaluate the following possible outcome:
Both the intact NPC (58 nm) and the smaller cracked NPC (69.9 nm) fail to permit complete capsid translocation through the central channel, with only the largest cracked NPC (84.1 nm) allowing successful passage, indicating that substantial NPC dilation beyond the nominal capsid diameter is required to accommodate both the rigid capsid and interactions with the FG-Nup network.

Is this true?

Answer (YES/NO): NO